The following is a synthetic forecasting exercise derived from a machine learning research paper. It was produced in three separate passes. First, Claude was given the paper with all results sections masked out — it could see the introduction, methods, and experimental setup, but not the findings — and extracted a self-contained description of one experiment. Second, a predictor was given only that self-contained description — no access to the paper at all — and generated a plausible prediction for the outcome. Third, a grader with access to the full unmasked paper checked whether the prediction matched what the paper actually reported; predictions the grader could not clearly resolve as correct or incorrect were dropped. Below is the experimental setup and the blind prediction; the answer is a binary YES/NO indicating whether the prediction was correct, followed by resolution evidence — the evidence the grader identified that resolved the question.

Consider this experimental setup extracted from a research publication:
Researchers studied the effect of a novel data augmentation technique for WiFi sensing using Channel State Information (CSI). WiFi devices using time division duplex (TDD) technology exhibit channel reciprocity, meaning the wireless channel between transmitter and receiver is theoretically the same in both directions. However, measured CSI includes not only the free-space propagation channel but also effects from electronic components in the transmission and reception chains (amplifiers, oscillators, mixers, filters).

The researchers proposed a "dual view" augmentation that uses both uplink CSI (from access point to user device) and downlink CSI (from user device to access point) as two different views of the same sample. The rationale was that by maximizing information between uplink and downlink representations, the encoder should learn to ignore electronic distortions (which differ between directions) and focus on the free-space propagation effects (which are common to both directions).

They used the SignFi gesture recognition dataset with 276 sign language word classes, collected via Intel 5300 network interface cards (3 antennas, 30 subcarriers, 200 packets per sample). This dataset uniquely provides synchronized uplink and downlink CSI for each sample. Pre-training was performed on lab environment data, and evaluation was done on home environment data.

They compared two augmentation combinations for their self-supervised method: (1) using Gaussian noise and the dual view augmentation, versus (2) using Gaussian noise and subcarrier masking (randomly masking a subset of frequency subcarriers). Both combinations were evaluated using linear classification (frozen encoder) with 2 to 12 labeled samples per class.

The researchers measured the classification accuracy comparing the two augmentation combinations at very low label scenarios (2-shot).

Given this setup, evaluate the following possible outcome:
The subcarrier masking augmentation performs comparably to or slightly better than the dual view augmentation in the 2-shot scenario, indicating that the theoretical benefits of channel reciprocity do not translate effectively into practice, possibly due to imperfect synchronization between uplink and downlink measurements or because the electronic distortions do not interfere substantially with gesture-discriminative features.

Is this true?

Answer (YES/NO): NO